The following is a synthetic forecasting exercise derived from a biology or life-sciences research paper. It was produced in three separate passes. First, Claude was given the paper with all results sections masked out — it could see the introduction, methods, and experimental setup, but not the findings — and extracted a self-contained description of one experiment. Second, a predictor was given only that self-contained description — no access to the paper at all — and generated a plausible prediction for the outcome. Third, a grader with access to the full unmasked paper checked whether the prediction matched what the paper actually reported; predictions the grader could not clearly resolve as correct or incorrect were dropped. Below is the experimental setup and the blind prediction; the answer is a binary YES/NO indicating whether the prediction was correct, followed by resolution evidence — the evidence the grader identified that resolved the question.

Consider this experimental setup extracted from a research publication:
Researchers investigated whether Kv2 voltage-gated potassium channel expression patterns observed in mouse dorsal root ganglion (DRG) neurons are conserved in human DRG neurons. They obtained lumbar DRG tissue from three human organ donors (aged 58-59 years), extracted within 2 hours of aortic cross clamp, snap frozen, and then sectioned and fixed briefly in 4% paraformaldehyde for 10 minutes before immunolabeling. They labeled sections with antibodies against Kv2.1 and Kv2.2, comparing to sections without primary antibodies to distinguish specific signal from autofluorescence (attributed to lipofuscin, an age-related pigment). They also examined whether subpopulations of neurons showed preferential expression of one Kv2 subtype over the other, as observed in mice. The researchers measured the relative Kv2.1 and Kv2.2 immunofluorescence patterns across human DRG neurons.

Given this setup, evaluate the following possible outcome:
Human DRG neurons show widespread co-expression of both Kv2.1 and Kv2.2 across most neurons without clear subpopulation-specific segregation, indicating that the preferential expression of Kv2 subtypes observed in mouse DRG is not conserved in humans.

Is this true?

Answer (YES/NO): NO